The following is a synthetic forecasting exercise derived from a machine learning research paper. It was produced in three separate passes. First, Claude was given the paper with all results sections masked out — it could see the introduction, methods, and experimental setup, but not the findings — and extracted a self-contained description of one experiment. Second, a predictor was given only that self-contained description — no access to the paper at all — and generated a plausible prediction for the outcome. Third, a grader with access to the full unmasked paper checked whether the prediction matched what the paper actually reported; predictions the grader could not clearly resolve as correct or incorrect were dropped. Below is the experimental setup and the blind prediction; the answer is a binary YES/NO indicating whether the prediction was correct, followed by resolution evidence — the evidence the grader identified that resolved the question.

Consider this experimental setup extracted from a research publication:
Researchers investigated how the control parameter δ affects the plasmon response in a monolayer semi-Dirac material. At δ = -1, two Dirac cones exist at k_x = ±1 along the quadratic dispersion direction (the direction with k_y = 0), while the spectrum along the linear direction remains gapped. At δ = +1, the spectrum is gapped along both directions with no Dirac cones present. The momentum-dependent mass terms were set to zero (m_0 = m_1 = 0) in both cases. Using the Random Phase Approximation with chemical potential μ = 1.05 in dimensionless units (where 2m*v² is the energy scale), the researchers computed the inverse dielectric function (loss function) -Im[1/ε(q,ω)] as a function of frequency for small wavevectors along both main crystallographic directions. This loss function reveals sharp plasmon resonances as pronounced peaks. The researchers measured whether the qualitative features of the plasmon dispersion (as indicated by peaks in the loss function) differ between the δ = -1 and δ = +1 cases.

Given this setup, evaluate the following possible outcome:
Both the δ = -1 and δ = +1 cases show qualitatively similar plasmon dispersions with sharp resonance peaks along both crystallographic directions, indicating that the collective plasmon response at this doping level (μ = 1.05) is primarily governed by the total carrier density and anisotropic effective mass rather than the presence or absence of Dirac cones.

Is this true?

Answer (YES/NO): NO